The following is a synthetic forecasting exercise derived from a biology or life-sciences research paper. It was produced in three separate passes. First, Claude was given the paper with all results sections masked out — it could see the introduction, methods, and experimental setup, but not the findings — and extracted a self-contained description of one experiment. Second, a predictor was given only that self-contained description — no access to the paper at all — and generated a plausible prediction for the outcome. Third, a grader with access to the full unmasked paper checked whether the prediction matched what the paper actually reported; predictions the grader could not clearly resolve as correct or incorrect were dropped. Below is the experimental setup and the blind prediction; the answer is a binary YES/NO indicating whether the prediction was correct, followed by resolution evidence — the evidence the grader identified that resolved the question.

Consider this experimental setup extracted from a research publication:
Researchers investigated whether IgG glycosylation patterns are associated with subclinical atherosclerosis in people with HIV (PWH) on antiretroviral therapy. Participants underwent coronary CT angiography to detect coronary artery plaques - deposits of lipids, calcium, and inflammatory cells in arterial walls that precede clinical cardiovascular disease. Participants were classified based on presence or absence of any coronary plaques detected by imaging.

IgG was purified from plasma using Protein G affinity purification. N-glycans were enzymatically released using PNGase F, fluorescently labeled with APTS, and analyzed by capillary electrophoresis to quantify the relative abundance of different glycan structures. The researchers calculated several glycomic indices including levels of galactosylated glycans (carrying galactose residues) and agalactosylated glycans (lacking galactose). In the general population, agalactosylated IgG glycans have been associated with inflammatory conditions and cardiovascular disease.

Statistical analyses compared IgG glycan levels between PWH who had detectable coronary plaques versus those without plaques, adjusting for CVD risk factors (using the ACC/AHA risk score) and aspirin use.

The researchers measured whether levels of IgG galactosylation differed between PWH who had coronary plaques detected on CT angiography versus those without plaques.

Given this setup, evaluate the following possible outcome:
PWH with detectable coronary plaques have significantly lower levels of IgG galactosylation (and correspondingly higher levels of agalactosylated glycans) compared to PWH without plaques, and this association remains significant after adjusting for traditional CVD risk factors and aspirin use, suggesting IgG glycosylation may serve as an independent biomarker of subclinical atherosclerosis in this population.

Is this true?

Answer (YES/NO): YES